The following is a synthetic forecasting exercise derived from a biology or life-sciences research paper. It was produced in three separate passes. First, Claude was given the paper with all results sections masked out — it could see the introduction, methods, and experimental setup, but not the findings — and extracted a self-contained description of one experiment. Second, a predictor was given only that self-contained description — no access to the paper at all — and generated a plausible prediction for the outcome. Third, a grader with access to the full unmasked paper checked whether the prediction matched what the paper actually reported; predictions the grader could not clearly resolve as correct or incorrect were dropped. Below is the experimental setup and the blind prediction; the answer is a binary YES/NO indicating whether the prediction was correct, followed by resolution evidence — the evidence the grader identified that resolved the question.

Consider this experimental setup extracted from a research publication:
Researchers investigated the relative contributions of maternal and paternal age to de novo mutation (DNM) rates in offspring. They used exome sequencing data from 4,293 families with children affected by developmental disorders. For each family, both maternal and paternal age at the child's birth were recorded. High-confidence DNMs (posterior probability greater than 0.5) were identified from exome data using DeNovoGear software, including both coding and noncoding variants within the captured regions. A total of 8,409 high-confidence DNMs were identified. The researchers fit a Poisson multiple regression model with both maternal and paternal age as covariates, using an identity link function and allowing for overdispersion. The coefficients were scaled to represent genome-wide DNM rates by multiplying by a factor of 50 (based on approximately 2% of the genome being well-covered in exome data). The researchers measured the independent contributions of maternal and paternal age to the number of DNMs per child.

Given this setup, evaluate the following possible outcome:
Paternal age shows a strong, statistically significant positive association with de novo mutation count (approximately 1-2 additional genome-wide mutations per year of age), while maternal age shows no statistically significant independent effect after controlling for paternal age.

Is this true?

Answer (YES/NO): NO